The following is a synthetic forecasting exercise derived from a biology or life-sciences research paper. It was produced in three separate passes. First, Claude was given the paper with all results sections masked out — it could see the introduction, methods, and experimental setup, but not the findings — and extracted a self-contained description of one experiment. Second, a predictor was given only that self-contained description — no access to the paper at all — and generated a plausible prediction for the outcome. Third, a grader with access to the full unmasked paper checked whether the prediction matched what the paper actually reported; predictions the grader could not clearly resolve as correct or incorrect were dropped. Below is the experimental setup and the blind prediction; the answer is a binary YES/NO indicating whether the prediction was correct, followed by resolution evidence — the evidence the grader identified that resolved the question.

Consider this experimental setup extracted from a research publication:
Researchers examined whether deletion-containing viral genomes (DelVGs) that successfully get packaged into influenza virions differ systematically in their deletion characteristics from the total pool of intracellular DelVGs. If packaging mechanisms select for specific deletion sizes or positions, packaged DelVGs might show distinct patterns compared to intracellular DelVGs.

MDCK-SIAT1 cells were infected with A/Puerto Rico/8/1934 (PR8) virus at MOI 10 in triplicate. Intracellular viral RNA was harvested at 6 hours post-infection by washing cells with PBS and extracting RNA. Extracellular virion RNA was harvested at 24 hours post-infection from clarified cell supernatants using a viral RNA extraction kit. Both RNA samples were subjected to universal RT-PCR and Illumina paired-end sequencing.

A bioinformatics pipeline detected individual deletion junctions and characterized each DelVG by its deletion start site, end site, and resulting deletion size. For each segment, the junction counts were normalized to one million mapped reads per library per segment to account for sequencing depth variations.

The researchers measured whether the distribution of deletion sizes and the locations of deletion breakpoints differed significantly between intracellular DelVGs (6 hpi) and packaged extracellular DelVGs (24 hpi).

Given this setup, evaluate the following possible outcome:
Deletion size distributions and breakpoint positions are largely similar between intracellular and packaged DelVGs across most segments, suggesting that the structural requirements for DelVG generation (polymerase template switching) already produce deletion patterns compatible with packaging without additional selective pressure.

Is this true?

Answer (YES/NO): YES